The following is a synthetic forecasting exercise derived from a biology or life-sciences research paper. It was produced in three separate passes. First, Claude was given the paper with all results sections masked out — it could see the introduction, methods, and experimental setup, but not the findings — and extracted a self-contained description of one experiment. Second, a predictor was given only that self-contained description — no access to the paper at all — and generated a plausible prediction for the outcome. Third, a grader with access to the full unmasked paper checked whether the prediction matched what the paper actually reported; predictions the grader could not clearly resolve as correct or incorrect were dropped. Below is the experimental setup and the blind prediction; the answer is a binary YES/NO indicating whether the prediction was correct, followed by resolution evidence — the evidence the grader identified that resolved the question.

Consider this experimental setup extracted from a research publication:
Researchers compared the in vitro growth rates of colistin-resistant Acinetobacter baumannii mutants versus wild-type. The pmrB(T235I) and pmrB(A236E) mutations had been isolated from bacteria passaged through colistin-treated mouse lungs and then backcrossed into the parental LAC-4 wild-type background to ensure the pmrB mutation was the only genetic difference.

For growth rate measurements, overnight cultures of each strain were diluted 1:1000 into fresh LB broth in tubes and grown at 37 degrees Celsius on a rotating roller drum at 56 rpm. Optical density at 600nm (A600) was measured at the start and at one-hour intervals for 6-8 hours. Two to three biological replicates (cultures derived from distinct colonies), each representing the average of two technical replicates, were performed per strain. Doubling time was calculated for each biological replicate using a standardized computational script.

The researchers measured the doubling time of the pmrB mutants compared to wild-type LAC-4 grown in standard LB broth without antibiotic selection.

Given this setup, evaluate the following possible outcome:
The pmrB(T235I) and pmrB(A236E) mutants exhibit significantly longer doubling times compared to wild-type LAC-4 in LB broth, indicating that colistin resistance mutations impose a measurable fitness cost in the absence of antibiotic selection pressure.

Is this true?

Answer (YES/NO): NO